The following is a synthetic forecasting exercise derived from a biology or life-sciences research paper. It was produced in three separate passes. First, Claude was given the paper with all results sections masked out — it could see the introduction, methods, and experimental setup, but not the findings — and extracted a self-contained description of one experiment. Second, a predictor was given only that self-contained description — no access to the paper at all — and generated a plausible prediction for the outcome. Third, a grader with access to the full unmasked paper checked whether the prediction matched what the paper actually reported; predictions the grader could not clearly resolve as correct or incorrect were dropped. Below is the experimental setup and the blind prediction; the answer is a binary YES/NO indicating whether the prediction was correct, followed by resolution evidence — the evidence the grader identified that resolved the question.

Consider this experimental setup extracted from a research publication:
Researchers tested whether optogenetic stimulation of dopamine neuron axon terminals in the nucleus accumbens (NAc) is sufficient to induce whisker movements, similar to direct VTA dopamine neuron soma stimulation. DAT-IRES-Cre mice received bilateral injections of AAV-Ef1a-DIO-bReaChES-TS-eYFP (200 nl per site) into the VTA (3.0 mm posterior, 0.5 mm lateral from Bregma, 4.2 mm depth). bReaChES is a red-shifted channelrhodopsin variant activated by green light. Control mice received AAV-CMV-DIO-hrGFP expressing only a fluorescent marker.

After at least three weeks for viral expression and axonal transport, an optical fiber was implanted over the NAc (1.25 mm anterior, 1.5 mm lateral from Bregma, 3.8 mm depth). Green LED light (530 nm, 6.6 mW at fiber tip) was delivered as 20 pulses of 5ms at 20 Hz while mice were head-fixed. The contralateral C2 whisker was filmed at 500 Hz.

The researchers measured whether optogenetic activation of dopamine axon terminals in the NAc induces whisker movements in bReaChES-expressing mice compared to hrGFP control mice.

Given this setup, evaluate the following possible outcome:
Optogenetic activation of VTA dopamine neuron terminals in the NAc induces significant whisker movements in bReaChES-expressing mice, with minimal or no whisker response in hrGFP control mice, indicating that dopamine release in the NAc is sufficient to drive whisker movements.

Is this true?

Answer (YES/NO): YES